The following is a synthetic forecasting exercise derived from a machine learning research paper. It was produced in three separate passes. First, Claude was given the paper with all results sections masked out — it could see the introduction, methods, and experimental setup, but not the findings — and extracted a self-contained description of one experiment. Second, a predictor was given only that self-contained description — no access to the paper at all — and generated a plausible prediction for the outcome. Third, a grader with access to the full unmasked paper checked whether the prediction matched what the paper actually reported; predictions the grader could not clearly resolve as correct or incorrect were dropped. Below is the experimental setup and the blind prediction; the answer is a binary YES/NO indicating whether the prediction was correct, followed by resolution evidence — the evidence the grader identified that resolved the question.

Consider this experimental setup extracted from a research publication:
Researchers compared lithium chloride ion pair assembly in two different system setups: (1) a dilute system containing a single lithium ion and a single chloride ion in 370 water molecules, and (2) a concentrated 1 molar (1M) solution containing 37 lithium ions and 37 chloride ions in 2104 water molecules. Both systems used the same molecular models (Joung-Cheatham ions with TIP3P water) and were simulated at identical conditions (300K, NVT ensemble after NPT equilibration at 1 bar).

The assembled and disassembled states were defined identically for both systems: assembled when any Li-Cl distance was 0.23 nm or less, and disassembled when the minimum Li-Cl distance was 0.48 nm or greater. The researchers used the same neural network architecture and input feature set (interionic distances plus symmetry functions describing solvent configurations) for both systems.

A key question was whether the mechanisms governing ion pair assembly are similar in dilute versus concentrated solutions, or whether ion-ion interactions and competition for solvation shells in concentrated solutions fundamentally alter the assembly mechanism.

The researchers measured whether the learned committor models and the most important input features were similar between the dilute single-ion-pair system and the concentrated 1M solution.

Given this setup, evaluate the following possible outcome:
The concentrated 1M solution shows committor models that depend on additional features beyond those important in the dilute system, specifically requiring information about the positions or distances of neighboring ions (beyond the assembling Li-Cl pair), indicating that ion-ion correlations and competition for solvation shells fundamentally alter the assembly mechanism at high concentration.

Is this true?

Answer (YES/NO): NO